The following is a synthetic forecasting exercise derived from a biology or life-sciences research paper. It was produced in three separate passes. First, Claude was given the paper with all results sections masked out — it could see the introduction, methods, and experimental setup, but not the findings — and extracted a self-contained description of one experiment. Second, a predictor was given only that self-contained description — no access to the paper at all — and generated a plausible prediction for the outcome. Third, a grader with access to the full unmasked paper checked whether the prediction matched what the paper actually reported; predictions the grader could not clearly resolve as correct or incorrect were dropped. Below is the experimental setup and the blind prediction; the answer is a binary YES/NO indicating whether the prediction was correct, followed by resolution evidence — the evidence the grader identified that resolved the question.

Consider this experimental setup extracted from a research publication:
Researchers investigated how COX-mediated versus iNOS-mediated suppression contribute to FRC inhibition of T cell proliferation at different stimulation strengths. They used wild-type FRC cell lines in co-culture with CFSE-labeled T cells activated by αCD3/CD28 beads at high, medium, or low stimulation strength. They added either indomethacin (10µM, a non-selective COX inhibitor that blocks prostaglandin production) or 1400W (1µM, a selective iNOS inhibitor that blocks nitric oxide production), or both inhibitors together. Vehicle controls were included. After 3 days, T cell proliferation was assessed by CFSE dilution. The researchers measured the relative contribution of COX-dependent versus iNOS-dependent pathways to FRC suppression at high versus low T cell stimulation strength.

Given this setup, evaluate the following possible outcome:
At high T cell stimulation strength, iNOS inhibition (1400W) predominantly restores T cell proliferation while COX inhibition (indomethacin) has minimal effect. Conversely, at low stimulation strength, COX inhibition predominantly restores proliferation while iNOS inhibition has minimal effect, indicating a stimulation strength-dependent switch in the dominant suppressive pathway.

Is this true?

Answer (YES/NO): NO